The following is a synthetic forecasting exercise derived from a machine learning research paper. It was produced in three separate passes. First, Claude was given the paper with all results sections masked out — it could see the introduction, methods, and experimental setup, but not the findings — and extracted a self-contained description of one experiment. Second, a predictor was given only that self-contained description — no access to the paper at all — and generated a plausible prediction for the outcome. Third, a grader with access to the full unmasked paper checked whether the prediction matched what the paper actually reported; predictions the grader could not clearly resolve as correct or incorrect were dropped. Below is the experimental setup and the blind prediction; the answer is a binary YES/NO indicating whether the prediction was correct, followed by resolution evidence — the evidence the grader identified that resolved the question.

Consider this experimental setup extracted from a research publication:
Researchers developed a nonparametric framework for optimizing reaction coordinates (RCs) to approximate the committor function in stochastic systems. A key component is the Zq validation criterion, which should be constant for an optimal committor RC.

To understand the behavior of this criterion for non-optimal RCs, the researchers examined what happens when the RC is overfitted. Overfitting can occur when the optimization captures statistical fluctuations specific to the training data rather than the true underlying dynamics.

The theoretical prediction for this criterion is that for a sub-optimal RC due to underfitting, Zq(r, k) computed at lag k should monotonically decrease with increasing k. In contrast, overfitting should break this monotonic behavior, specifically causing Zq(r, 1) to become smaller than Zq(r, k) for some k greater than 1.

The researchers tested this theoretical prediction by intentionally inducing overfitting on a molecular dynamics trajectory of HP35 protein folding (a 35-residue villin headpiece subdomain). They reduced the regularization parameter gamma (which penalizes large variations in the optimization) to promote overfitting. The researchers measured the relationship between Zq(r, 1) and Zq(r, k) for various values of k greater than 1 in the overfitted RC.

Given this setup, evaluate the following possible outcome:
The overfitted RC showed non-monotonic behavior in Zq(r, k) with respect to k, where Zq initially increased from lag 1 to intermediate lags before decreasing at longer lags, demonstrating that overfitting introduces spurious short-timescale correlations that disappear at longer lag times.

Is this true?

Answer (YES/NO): NO